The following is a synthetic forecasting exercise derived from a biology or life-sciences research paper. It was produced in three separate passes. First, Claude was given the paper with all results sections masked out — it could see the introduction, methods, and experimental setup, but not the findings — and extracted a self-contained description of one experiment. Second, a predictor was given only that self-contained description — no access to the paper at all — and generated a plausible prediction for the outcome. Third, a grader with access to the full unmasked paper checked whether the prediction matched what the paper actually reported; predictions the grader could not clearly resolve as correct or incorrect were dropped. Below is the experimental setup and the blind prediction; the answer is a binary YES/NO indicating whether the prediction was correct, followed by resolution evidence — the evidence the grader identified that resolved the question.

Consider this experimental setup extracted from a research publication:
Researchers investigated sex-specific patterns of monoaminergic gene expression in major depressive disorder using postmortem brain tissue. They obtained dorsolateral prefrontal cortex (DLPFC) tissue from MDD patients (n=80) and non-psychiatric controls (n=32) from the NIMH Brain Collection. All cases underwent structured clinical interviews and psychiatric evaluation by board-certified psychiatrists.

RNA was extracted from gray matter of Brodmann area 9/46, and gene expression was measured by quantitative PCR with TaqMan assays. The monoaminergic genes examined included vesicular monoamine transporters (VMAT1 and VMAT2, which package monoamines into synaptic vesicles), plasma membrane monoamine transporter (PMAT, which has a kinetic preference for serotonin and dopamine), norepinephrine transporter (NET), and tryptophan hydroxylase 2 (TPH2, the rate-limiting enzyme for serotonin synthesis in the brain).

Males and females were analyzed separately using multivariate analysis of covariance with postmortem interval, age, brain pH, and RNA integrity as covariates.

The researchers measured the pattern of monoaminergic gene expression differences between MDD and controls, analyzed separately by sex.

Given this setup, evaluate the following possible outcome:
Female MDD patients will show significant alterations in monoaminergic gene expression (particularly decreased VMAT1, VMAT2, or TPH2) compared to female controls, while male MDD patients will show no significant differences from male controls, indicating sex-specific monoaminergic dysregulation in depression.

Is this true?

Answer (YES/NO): NO